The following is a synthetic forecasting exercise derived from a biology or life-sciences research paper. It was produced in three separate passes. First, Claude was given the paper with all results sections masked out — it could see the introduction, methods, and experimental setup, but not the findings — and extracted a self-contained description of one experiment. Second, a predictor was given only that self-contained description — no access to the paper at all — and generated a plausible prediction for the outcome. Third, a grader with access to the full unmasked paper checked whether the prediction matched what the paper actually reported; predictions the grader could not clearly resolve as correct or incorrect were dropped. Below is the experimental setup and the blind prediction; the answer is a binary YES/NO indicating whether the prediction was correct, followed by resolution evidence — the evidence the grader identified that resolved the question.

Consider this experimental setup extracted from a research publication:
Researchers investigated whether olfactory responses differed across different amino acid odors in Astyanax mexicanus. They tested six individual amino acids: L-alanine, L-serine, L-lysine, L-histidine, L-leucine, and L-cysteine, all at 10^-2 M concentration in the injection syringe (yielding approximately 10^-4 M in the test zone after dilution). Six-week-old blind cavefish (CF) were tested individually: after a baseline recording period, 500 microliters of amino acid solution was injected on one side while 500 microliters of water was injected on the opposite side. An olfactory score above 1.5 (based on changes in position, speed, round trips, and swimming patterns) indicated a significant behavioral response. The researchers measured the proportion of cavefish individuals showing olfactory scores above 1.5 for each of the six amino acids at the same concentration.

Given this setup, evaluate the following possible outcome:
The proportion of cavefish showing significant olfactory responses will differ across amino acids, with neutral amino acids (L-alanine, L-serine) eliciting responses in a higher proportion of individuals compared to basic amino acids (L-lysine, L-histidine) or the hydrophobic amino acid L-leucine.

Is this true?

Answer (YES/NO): NO